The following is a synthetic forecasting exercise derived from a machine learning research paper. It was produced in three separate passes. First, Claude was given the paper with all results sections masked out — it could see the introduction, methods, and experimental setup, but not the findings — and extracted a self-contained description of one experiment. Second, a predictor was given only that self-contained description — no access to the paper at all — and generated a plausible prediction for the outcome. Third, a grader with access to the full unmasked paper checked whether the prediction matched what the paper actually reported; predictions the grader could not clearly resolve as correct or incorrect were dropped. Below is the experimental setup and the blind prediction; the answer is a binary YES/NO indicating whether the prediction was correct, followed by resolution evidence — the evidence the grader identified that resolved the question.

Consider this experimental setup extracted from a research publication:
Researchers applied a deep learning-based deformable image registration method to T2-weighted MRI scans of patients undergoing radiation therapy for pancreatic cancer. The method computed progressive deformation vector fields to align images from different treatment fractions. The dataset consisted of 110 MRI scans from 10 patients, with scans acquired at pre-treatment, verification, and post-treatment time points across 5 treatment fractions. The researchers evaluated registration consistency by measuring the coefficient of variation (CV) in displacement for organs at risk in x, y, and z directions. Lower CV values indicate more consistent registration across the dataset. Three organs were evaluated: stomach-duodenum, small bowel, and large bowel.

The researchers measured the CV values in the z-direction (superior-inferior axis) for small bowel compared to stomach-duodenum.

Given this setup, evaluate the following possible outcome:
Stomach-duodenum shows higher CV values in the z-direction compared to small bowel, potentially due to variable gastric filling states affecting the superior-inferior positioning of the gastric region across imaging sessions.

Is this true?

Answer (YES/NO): YES